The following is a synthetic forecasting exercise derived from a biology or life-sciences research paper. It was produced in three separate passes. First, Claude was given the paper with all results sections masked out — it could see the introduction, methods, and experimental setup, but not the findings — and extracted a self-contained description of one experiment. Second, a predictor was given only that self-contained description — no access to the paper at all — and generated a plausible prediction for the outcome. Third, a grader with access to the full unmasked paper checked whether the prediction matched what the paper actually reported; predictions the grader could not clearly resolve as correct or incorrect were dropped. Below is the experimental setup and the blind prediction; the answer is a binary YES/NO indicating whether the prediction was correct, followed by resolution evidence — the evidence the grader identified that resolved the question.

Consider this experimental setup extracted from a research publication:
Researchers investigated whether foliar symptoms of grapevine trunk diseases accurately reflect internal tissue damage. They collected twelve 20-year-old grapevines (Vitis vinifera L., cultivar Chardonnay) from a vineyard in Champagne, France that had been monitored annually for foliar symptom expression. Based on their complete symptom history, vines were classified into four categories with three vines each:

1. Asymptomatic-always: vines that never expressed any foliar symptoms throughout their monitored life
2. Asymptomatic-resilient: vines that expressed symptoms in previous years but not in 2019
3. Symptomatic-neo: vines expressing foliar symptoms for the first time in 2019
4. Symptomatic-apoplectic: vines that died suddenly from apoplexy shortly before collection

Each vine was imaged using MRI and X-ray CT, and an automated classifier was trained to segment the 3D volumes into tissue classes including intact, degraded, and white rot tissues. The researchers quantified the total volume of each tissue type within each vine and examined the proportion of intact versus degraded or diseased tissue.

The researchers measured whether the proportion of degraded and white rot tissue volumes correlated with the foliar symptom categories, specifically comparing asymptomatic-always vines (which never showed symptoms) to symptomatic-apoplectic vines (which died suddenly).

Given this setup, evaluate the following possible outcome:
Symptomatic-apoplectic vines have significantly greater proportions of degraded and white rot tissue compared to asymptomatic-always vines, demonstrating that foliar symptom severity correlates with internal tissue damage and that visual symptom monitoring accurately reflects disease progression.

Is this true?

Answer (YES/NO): NO